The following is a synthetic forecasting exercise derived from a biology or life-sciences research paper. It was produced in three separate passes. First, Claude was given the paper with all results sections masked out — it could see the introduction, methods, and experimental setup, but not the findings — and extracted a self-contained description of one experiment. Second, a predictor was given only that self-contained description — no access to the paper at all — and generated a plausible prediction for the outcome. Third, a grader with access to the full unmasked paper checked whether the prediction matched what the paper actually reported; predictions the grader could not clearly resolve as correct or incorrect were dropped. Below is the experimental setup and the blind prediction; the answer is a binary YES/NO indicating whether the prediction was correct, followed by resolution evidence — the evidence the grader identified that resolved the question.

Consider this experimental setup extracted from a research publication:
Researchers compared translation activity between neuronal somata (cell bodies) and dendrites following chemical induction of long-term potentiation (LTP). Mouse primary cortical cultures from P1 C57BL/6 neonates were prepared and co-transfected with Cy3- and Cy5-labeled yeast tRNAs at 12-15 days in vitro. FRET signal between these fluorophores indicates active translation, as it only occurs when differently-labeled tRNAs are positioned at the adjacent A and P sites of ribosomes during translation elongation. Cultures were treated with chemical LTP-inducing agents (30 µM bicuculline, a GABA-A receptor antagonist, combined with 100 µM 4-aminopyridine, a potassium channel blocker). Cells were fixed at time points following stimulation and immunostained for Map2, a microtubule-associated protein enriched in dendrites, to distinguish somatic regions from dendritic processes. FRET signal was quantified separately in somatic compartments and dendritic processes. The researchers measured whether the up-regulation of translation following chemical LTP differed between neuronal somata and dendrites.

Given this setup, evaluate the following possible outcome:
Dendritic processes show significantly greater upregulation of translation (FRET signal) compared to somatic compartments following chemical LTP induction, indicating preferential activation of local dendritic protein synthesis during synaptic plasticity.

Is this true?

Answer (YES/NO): NO